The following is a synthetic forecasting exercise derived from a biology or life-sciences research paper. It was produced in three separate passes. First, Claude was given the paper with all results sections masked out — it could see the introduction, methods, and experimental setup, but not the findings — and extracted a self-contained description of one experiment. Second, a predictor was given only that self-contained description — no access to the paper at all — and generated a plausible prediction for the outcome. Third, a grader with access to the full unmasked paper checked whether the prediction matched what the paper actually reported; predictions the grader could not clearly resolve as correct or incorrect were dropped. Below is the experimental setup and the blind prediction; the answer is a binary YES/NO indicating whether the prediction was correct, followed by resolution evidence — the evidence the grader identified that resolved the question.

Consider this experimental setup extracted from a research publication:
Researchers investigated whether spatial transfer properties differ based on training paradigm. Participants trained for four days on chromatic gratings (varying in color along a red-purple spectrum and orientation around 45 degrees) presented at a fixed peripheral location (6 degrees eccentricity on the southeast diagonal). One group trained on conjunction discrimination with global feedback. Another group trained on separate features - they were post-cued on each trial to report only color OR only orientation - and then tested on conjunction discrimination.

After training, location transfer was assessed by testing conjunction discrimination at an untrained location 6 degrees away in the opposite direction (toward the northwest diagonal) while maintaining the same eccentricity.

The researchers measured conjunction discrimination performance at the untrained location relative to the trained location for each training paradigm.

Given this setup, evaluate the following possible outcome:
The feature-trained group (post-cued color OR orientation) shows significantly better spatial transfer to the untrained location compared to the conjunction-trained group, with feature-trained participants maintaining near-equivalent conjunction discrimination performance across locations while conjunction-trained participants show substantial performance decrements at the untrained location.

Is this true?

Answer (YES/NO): NO